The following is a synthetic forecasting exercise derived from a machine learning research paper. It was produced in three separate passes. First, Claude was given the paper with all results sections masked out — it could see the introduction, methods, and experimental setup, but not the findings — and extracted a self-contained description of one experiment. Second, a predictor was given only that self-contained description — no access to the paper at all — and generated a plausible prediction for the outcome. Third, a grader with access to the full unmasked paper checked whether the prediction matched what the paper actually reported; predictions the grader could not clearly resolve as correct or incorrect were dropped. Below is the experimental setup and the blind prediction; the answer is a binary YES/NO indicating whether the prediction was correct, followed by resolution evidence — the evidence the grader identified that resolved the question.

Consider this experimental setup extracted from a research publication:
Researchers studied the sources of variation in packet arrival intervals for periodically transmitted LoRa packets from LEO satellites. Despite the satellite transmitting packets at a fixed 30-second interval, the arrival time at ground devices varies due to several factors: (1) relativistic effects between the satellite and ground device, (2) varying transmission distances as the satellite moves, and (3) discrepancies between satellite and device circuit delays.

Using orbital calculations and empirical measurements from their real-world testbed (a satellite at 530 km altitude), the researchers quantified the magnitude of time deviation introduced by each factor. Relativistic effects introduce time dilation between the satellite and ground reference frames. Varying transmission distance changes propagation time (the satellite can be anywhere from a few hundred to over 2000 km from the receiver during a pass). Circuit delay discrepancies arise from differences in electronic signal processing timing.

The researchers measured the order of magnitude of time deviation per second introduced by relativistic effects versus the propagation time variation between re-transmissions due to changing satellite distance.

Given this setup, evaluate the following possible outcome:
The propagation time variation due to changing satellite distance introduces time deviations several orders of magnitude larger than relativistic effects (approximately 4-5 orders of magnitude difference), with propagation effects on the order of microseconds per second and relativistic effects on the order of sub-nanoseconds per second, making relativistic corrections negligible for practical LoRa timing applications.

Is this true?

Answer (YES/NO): YES